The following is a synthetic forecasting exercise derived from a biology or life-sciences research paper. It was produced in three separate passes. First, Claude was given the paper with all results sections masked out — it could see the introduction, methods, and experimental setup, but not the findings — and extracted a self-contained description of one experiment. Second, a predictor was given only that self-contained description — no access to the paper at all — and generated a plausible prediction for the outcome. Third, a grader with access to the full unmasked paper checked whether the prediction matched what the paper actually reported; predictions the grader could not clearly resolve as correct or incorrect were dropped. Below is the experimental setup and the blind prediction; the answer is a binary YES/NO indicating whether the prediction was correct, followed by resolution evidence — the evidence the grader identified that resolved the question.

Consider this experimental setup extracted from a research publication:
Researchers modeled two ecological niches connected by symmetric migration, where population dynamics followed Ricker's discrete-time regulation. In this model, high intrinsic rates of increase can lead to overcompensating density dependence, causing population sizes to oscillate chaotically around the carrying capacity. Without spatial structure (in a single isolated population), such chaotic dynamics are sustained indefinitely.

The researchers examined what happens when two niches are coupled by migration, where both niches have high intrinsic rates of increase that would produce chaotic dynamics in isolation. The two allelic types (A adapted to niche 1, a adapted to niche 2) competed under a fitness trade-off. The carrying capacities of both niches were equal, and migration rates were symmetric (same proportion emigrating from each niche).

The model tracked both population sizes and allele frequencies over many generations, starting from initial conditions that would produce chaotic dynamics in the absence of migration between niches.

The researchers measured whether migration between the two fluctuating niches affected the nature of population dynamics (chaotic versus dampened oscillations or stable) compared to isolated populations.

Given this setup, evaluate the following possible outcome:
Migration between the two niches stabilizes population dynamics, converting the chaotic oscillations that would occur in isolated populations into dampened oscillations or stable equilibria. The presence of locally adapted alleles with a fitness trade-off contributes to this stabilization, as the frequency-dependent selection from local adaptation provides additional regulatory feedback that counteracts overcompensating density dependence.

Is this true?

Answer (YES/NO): NO